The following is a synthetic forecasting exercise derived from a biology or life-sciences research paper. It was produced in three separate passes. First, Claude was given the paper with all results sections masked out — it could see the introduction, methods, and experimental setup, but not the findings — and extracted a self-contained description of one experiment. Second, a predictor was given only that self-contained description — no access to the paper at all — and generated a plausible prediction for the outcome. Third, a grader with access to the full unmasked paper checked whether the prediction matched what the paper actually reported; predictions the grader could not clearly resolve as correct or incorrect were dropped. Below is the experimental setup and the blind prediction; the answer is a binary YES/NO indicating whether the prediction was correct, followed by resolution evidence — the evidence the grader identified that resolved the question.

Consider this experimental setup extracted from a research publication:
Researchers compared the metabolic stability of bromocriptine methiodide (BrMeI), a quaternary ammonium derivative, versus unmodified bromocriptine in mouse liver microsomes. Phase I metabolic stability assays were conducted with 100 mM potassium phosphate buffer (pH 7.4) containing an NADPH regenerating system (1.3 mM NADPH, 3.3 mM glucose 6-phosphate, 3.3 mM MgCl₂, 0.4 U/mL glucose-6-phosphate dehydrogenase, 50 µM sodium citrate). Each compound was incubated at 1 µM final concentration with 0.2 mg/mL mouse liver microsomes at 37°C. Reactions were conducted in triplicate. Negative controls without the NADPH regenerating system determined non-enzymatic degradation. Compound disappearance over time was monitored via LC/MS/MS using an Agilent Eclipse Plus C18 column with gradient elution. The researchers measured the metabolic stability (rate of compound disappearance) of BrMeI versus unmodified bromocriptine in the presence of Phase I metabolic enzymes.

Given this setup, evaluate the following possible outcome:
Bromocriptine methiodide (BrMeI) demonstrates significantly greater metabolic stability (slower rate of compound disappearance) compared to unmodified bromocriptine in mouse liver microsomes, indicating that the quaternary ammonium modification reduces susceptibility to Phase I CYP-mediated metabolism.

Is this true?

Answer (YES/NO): NO